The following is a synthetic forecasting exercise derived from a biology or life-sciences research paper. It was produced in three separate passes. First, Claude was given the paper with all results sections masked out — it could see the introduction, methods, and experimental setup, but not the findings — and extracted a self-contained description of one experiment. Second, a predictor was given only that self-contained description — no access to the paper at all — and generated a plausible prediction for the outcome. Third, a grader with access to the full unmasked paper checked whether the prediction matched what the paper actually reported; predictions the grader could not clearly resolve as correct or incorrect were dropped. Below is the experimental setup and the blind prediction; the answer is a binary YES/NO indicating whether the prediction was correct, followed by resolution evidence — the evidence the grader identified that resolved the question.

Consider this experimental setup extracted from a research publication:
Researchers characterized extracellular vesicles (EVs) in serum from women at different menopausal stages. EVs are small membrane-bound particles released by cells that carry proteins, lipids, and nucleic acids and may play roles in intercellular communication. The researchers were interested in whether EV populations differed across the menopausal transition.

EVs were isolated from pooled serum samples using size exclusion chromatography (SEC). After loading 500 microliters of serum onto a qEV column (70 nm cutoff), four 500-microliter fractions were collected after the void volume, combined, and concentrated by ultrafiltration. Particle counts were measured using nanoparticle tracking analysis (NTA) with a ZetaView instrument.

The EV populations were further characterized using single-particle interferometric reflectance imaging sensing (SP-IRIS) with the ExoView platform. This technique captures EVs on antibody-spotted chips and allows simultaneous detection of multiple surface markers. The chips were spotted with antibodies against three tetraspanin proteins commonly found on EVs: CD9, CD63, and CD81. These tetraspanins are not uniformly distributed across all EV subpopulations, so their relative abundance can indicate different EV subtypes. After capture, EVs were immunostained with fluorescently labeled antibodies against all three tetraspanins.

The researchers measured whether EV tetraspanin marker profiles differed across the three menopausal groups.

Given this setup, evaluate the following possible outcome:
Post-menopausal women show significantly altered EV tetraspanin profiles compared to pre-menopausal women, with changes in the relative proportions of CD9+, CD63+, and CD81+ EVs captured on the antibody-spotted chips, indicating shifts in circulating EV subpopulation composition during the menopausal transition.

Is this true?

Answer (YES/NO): NO